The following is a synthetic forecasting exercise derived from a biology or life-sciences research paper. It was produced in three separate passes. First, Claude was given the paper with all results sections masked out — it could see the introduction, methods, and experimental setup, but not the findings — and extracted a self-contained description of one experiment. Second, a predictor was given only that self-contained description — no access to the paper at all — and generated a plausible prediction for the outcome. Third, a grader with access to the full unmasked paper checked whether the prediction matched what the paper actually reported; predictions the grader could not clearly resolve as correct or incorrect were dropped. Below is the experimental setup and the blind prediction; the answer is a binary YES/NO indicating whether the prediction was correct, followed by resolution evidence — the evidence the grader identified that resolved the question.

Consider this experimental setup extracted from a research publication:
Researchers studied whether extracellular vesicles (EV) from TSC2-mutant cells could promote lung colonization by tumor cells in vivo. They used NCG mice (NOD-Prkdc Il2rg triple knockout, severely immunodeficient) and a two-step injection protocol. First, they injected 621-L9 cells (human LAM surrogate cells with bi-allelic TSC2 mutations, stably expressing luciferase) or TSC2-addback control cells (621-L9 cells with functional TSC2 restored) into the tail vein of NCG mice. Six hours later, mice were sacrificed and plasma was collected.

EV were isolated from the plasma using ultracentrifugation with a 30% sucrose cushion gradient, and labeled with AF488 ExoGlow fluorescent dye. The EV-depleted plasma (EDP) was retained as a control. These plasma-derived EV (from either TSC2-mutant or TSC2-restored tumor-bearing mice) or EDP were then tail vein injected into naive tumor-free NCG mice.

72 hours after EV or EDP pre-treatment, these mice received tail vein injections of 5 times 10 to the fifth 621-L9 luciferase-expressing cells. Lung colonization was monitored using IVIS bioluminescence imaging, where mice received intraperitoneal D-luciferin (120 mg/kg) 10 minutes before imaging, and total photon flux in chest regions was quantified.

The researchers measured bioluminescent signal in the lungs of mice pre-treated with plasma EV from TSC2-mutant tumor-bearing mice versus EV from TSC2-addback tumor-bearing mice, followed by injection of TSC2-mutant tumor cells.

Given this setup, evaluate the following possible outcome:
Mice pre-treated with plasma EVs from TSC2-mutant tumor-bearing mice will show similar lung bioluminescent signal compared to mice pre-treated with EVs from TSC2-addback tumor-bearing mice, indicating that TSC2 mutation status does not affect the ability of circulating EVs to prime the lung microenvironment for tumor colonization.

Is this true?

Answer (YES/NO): NO